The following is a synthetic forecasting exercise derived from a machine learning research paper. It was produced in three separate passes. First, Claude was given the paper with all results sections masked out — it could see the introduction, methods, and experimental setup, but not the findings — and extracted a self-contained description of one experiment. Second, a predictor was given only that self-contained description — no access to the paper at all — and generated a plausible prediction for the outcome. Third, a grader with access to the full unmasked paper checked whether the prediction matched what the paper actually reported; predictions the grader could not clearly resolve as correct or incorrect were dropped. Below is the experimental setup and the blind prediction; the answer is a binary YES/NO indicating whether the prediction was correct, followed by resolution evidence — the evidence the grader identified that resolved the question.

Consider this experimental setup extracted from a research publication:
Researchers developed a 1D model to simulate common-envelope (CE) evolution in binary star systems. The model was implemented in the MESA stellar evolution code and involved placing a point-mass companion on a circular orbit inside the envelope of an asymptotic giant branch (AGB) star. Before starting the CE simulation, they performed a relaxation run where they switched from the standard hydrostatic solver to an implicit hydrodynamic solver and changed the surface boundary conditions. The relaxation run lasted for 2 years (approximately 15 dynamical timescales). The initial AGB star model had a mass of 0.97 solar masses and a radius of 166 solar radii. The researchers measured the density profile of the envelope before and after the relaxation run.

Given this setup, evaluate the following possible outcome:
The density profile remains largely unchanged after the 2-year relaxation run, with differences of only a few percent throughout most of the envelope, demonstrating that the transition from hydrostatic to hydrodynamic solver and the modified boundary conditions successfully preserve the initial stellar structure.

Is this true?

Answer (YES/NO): NO